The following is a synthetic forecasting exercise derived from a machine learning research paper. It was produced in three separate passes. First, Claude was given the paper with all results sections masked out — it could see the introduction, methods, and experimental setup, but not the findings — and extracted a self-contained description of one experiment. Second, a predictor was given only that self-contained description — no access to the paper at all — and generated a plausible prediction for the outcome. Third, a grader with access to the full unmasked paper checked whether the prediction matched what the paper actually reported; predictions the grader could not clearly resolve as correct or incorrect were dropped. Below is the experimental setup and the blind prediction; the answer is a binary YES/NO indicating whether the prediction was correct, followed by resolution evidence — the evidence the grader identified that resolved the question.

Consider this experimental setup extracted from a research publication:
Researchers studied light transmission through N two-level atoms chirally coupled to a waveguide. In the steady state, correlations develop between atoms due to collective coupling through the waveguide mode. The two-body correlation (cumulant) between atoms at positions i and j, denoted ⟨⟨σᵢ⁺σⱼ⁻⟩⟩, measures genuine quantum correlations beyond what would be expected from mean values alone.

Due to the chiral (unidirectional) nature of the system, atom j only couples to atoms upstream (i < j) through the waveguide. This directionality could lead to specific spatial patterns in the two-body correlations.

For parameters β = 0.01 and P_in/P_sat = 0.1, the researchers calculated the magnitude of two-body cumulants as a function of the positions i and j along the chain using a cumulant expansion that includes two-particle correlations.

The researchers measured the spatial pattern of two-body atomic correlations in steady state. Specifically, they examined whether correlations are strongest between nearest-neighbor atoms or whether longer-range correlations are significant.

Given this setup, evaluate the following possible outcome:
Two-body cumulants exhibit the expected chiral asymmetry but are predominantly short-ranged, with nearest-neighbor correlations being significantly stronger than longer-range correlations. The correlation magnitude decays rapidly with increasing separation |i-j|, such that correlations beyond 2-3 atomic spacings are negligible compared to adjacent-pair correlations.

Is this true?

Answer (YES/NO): NO